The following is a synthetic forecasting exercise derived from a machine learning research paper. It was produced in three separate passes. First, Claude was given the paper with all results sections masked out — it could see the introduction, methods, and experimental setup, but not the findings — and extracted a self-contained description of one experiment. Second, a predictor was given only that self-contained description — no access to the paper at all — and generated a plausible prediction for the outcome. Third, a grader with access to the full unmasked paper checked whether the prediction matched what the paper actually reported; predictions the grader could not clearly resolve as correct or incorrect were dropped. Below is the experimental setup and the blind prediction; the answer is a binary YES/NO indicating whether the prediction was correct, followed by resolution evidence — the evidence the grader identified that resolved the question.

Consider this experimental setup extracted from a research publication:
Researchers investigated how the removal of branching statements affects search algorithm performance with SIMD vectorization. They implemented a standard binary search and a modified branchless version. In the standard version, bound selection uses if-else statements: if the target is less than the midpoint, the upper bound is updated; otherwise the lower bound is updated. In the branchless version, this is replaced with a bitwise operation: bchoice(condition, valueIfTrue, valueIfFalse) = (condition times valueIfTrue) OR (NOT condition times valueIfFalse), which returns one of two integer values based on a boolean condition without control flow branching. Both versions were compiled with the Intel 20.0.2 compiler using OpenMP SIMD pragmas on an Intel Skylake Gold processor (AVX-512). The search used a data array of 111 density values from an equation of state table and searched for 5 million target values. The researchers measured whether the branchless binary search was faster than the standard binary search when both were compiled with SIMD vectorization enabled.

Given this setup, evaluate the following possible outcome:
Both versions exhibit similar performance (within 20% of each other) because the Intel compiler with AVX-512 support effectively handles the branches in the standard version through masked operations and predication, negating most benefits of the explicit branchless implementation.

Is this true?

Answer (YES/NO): NO